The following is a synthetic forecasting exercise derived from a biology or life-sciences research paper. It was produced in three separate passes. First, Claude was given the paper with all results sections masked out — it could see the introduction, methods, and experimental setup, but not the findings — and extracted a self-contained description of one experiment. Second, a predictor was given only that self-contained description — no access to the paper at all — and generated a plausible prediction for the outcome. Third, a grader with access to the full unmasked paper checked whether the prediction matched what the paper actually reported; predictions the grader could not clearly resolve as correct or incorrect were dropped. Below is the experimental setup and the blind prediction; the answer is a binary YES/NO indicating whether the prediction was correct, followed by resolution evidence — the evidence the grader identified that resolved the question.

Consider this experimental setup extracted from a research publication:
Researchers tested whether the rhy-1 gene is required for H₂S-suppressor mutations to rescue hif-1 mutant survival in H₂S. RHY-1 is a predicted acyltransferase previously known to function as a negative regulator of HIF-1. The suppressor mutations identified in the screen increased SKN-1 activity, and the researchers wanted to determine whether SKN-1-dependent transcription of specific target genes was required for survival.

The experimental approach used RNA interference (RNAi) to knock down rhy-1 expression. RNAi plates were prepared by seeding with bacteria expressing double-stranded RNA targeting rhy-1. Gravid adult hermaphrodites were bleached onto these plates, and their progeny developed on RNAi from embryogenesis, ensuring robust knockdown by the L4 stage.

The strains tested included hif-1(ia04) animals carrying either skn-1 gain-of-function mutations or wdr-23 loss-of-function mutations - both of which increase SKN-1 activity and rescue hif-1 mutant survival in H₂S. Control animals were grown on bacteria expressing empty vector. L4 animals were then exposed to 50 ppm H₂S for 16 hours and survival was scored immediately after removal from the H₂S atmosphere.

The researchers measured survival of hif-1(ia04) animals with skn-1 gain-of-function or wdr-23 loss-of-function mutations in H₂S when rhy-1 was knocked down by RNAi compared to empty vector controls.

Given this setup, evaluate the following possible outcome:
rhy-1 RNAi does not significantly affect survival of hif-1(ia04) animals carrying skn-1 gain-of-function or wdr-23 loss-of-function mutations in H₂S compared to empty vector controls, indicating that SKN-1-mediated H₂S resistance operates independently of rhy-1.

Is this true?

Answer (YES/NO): NO